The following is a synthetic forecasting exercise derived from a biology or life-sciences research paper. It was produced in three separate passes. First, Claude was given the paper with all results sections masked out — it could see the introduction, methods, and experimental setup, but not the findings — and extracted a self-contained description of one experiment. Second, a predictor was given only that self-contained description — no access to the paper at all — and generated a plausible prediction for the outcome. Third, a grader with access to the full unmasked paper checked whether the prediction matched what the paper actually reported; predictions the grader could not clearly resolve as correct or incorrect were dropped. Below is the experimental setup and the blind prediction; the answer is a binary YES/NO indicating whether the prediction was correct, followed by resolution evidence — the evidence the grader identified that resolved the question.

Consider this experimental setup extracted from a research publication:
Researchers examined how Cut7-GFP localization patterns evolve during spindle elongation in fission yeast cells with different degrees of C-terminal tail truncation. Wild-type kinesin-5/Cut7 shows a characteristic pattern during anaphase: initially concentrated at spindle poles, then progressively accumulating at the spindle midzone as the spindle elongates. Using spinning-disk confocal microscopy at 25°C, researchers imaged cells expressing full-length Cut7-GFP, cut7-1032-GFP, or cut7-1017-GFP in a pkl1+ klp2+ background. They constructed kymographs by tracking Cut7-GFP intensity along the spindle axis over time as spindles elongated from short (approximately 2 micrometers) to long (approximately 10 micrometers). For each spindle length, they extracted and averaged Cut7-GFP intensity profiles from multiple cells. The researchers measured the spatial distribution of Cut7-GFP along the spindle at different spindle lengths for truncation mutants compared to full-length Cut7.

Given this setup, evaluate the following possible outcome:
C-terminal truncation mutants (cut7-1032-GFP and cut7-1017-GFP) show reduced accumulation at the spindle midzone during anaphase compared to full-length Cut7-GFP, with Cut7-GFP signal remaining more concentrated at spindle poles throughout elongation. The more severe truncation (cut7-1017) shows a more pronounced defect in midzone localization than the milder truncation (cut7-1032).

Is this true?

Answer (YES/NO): NO